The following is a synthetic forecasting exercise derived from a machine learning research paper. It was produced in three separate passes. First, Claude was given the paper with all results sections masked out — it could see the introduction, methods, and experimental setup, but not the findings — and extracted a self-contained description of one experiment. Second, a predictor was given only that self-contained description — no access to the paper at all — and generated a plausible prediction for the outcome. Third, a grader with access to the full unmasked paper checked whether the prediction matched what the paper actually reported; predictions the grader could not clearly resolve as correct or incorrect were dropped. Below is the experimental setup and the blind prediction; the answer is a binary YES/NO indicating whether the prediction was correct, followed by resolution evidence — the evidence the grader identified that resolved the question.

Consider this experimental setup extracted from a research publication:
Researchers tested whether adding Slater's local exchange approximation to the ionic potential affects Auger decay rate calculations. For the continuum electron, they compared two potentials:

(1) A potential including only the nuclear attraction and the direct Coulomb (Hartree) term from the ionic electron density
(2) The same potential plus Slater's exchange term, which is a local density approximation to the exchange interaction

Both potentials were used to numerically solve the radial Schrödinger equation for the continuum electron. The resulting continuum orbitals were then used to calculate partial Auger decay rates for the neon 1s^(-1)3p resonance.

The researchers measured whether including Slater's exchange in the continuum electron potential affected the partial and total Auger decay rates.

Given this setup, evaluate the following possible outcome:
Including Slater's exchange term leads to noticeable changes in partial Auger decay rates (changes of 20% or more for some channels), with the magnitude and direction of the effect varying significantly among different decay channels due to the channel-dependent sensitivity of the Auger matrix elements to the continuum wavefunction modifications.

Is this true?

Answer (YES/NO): NO